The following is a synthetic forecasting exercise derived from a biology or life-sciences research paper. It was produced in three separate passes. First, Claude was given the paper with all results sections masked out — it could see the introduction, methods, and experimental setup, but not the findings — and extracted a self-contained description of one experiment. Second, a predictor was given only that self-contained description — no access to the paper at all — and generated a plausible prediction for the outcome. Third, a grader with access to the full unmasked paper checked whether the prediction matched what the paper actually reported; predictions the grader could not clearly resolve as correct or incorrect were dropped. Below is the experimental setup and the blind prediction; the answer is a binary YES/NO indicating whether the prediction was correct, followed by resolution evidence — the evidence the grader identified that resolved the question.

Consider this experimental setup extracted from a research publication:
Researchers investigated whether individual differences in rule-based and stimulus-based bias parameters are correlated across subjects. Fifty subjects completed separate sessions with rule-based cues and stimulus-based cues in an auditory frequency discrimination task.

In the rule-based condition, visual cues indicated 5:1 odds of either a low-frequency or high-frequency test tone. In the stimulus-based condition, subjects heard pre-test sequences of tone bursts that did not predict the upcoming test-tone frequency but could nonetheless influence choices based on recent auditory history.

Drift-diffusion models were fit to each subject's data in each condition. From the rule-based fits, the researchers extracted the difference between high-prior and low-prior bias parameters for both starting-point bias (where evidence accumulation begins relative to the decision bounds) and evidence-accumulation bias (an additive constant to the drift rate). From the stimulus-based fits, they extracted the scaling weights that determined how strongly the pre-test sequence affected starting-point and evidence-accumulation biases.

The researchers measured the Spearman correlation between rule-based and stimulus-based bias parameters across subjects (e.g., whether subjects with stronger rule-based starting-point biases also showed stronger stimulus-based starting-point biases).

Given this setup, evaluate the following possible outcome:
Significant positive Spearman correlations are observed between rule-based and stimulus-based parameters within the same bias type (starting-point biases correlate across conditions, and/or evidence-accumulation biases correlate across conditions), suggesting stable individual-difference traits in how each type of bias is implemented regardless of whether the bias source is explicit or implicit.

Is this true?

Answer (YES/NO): NO